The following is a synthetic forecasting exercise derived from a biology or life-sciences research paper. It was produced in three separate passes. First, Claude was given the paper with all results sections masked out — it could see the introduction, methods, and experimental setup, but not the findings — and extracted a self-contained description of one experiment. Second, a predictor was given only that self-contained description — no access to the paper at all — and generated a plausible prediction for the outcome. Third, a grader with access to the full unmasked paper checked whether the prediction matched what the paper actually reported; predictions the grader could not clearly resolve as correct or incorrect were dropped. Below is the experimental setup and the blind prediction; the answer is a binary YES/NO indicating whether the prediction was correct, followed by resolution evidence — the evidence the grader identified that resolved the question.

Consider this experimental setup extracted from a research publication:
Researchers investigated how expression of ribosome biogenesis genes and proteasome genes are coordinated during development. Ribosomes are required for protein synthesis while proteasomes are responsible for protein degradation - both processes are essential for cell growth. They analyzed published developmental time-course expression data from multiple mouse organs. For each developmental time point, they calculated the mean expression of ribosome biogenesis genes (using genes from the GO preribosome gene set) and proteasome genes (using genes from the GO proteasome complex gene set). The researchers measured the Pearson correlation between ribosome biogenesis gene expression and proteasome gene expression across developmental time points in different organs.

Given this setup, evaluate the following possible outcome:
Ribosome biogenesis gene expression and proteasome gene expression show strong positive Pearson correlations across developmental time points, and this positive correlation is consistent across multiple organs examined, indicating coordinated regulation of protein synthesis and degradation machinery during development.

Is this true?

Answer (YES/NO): YES